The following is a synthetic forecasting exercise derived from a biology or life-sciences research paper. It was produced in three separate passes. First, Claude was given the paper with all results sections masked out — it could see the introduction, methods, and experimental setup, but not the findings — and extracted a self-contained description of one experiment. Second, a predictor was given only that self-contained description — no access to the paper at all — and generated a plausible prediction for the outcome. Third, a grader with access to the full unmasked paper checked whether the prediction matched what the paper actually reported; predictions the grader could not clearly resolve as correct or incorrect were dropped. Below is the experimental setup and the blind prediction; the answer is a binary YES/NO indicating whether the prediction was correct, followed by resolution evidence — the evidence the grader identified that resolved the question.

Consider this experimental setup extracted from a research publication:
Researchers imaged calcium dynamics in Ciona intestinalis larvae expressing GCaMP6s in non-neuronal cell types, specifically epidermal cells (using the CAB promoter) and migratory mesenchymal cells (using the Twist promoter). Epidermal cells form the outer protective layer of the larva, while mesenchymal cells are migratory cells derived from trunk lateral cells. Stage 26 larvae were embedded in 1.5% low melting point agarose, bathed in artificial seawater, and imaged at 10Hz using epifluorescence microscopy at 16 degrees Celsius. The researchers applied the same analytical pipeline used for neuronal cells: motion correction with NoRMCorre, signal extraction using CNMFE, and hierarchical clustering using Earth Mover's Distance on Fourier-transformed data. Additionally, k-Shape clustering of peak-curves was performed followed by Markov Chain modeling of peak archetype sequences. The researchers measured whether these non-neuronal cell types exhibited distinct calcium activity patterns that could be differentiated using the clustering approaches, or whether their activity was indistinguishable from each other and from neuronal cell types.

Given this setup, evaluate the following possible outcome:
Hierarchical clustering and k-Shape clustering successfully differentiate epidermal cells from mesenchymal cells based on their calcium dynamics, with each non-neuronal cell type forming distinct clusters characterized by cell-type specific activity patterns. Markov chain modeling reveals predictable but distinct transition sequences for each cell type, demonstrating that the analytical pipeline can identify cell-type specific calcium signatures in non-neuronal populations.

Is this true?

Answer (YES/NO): NO